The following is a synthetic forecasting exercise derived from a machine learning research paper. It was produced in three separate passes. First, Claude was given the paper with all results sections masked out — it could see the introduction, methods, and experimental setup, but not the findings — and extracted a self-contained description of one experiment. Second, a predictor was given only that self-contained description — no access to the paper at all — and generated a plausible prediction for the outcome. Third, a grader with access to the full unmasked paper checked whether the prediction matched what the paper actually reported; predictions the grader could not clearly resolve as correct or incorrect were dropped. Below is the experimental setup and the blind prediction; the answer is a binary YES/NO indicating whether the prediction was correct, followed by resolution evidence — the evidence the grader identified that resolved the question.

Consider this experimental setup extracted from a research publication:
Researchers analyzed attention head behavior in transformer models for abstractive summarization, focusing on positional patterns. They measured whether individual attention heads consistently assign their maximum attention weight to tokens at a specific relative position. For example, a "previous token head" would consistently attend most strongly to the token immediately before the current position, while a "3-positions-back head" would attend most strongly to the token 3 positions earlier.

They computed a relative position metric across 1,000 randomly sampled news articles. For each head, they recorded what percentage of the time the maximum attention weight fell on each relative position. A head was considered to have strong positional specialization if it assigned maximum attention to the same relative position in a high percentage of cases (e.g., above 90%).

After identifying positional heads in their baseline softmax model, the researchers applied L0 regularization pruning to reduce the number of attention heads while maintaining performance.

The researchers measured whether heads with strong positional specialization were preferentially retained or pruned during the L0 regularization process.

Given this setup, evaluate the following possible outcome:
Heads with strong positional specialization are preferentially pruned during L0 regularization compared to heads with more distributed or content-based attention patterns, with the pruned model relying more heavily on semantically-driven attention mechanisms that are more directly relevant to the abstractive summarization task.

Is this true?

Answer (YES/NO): NO